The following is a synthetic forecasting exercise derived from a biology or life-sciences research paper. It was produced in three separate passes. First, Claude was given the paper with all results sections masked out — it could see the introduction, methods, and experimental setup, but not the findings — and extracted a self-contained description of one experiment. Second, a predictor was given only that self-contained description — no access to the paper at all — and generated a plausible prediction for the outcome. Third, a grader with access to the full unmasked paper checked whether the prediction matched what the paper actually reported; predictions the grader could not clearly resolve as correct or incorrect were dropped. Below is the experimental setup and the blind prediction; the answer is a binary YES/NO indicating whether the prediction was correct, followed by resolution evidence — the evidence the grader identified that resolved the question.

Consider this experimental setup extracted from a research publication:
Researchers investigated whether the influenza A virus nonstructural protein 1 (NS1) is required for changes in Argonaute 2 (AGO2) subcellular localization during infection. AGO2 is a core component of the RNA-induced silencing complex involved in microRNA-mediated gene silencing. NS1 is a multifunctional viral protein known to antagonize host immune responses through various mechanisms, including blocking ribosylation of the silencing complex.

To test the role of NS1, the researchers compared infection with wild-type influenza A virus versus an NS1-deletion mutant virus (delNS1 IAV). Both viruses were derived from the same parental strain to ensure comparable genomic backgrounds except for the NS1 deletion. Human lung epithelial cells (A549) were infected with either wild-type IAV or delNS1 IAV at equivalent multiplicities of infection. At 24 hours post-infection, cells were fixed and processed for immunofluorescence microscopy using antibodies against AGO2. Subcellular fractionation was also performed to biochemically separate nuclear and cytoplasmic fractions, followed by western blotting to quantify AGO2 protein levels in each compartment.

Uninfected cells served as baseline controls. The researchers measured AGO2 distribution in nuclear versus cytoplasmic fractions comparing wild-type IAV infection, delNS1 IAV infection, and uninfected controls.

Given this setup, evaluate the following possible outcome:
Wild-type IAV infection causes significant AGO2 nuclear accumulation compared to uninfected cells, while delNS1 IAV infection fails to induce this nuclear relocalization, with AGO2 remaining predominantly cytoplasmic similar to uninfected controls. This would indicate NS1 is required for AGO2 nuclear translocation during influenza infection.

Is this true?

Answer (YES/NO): YES